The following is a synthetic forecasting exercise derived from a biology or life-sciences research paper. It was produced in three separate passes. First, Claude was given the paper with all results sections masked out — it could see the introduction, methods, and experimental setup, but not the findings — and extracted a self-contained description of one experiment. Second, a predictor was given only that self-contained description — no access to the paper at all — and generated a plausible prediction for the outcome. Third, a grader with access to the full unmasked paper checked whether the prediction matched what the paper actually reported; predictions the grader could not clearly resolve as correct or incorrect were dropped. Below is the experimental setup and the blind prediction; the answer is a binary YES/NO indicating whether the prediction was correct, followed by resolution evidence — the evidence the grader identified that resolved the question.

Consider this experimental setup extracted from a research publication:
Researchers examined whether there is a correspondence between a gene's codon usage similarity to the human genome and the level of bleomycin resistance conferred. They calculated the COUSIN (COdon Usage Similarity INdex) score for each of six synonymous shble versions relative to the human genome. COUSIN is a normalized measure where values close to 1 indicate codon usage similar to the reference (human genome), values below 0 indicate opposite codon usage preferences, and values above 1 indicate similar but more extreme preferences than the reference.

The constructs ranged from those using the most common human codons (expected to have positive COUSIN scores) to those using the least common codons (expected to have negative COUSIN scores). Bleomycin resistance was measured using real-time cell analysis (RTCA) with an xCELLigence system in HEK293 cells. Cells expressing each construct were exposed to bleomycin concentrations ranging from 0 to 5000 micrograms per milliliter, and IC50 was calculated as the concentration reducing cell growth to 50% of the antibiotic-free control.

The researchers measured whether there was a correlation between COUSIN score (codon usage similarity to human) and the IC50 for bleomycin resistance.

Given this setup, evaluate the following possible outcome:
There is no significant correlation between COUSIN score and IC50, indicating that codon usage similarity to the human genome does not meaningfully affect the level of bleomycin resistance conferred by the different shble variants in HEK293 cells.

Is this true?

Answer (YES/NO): NO